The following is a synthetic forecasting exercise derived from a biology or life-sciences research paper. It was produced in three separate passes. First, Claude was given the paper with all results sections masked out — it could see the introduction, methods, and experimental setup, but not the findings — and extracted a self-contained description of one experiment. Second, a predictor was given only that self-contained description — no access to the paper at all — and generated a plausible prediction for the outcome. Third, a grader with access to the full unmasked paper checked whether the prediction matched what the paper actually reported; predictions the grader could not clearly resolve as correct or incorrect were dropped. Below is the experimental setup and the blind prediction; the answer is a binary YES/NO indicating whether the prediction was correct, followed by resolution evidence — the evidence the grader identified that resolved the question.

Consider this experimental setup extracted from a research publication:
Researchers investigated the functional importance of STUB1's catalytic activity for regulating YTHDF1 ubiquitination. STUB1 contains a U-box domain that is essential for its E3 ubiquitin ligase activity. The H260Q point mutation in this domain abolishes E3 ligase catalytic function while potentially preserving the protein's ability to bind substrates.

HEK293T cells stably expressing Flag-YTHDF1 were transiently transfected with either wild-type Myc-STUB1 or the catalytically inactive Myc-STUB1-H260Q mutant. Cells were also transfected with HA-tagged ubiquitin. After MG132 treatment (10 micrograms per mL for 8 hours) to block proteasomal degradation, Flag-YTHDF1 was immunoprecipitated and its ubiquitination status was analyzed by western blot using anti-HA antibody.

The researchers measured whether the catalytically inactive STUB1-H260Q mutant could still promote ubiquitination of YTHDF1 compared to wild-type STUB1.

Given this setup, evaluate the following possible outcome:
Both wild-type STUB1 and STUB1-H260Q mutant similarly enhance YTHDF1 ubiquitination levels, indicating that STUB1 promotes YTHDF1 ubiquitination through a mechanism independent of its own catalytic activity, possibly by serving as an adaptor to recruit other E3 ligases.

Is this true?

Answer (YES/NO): NO